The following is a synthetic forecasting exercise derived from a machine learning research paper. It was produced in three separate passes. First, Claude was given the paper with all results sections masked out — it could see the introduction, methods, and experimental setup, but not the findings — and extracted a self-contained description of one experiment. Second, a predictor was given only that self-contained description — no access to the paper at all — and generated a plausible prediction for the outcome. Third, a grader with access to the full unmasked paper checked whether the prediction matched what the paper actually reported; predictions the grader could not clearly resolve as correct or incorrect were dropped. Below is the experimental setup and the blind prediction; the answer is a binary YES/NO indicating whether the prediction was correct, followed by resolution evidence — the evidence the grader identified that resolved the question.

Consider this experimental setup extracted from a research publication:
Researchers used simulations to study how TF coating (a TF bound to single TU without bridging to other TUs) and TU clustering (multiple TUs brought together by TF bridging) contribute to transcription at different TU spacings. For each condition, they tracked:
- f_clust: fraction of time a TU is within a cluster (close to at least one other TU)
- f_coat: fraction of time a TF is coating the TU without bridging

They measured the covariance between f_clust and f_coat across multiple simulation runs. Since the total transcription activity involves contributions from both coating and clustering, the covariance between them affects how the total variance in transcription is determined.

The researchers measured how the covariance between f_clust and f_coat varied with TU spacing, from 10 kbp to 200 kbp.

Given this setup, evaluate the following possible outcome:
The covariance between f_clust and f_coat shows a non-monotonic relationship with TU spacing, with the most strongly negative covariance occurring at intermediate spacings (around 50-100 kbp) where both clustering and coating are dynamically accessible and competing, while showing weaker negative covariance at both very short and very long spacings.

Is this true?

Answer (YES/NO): NO